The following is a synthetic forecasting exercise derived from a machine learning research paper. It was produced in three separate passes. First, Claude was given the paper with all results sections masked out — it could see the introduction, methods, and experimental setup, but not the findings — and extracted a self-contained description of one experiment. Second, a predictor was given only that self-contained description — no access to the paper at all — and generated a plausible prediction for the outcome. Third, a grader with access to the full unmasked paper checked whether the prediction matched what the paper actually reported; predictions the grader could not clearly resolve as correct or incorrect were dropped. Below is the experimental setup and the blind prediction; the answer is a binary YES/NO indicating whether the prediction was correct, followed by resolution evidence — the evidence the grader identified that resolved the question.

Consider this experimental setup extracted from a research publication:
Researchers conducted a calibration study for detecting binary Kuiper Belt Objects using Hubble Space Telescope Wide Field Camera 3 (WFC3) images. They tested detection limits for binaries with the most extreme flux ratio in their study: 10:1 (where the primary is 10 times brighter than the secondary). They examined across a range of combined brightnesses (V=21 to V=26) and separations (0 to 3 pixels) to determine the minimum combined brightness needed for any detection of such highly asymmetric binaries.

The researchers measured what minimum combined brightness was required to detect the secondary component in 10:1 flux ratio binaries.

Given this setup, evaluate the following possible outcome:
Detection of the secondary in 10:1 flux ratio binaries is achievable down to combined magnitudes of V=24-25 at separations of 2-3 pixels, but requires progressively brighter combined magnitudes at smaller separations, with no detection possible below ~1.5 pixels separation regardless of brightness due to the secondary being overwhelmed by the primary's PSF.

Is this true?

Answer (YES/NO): NO